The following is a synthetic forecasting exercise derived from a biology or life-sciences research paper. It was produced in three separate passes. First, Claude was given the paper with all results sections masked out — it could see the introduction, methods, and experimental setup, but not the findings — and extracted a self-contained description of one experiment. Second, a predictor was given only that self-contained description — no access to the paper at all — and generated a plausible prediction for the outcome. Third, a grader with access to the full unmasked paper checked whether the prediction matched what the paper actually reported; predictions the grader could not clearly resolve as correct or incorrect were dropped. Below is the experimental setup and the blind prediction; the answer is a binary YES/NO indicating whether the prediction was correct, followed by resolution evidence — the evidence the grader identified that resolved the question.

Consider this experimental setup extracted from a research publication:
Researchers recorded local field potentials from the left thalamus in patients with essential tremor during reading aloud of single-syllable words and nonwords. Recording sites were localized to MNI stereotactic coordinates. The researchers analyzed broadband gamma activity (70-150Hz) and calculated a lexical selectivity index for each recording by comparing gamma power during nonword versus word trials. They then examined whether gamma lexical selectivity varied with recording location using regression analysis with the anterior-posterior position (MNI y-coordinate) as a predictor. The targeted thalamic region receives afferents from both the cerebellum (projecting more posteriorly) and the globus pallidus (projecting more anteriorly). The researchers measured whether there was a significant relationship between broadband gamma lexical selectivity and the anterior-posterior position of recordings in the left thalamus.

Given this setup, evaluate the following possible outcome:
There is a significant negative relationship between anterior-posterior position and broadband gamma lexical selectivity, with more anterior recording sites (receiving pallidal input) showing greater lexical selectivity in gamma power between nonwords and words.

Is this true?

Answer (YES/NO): NO